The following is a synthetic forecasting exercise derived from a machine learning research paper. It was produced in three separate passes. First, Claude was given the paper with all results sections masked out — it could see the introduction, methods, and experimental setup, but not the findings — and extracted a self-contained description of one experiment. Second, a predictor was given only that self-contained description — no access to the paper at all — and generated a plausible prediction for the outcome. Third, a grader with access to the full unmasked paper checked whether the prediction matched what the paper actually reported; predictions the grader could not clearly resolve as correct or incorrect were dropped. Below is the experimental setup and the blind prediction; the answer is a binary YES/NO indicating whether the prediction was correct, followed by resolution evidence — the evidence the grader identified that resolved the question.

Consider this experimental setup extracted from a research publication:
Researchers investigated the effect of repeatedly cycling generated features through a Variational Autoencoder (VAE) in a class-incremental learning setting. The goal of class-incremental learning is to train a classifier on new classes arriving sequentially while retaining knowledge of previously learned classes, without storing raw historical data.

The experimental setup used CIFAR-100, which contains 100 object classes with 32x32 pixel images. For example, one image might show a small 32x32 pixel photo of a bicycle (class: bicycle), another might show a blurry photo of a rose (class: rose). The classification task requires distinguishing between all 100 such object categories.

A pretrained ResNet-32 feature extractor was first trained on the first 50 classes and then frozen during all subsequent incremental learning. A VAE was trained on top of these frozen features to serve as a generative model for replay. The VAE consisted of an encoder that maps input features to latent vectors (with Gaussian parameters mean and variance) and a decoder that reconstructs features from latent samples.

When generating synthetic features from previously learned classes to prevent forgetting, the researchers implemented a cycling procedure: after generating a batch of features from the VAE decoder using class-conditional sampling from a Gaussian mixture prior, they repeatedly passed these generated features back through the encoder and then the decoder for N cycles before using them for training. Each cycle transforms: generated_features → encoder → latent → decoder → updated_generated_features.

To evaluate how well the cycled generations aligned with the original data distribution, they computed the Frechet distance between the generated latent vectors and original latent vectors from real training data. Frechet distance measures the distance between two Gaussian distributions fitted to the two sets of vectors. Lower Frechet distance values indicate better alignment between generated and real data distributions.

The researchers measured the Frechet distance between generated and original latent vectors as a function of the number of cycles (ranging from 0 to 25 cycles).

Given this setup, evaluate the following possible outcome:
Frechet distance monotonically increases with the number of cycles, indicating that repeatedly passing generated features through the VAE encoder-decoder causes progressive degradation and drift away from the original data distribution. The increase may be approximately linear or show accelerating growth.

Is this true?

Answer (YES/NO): NO